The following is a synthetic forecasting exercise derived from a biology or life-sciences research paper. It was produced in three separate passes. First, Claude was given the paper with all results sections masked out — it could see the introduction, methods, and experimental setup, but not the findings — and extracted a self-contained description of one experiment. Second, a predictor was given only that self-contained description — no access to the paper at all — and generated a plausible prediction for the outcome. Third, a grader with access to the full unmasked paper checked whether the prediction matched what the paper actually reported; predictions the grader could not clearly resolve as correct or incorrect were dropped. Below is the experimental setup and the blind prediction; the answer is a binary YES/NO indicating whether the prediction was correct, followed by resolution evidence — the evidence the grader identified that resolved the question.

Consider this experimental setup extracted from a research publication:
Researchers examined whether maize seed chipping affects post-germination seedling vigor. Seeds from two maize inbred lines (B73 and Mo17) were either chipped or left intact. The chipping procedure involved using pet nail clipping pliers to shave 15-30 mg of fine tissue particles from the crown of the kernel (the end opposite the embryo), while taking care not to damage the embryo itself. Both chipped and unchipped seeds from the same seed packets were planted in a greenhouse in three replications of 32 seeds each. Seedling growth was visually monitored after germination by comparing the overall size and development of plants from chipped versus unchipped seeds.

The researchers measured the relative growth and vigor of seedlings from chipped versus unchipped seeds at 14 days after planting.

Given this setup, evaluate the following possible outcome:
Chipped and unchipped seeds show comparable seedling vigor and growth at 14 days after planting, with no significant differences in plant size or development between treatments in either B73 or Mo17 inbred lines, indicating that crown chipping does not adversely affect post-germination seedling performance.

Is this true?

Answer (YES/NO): NO